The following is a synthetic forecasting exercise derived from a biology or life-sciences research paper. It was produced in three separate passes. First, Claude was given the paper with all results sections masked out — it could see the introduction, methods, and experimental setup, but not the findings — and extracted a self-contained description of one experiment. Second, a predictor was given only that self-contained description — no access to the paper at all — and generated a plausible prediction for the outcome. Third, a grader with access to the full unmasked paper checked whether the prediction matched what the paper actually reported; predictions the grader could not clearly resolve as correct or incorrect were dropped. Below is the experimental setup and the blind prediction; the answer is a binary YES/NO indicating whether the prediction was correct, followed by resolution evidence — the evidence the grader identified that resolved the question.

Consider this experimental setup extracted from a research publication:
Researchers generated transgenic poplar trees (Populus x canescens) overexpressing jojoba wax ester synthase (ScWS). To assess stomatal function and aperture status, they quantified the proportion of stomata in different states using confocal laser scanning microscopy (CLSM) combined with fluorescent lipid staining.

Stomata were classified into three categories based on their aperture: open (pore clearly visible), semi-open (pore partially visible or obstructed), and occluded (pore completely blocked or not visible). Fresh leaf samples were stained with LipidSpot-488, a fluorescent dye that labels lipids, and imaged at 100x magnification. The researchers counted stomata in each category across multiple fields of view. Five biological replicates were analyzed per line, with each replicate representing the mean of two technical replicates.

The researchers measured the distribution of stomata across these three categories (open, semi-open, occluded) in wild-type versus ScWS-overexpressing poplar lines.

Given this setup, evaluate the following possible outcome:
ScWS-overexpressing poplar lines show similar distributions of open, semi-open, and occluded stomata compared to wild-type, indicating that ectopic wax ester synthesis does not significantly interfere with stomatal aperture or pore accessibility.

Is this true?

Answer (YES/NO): NO